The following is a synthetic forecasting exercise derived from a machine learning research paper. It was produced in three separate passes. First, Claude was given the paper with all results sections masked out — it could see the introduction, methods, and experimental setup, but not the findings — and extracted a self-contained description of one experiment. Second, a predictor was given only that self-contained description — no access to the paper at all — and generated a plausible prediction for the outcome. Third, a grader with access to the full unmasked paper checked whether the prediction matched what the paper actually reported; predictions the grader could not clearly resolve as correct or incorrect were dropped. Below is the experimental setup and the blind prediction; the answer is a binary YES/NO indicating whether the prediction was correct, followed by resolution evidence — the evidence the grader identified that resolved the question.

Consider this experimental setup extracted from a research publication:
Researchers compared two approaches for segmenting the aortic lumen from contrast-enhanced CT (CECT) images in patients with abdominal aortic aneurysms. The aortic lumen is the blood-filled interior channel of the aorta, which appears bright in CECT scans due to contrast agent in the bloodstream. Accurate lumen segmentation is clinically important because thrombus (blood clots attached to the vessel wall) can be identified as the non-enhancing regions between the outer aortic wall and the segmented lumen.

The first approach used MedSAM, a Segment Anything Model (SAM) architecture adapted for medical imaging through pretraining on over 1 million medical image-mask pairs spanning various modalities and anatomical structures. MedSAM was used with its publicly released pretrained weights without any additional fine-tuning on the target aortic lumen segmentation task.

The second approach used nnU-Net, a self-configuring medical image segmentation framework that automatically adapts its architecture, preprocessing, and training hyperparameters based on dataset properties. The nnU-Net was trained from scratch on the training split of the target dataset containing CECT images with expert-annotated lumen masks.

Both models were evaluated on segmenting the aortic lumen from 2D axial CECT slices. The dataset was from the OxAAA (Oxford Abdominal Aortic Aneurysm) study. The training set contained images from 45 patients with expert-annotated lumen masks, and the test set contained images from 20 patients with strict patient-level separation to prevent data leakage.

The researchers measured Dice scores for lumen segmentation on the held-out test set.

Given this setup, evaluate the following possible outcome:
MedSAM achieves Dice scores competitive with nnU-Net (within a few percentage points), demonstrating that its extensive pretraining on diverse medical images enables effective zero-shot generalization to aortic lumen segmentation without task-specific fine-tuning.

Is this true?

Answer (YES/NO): NO